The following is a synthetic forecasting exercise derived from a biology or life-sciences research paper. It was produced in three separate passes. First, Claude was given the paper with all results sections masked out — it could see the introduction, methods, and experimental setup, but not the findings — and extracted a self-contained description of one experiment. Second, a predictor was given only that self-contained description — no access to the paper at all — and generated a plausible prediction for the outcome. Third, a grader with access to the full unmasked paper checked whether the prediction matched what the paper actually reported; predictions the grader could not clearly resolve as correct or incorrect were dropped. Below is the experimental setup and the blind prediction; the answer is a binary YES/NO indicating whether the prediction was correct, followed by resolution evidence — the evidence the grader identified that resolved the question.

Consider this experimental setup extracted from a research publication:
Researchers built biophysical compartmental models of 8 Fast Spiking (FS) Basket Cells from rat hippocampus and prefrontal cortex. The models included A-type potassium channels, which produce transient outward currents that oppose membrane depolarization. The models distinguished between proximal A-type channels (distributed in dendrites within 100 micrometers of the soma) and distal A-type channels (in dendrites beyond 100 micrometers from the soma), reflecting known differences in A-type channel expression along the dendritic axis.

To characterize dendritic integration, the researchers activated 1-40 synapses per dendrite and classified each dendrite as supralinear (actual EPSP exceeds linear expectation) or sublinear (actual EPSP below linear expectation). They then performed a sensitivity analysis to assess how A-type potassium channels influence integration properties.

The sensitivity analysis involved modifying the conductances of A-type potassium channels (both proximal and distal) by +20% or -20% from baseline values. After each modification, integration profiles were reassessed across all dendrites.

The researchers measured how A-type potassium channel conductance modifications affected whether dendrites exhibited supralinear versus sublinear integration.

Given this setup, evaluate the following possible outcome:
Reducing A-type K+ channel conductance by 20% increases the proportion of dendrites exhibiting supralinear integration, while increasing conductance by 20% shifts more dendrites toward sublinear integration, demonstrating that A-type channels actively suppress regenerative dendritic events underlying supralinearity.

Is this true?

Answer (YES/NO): NO